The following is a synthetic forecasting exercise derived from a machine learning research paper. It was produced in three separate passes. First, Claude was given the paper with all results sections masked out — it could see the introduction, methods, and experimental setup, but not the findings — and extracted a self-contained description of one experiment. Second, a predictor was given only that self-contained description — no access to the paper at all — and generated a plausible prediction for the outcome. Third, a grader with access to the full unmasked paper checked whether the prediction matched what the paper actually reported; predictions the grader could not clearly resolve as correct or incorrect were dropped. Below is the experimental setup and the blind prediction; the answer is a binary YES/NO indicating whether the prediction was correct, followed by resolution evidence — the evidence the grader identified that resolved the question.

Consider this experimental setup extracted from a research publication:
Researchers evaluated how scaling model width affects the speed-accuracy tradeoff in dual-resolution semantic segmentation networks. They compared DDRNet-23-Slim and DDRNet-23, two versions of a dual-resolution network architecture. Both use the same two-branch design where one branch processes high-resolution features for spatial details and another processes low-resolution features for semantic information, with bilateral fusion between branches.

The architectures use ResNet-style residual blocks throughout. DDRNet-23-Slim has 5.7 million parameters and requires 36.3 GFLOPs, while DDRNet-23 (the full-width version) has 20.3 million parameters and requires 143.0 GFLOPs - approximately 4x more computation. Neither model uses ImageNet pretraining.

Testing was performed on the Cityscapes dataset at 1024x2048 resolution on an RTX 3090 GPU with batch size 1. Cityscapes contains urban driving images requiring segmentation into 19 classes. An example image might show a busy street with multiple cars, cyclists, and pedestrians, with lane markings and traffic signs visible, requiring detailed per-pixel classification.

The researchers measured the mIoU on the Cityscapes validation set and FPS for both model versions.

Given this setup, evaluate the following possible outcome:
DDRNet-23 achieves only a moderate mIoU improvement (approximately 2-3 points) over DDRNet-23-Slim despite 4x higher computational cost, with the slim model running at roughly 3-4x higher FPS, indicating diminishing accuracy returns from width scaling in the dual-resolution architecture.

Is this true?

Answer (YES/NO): NO